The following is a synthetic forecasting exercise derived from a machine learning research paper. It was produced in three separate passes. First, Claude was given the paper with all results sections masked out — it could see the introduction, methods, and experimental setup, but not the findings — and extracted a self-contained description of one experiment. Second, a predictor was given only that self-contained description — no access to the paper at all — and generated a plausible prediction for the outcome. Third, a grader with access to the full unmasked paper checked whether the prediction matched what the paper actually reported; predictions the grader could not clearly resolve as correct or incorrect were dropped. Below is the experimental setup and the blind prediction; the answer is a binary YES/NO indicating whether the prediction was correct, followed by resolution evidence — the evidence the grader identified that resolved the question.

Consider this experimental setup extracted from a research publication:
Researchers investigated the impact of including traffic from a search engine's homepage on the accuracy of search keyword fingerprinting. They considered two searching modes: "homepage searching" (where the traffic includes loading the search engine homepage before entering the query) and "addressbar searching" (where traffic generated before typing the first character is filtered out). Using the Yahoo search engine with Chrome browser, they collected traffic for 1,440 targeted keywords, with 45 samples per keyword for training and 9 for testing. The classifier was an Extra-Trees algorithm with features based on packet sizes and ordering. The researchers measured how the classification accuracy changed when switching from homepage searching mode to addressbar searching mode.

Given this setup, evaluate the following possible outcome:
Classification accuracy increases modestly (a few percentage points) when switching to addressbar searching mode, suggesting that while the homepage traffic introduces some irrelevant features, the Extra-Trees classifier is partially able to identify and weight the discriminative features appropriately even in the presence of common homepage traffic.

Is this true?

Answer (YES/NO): NO